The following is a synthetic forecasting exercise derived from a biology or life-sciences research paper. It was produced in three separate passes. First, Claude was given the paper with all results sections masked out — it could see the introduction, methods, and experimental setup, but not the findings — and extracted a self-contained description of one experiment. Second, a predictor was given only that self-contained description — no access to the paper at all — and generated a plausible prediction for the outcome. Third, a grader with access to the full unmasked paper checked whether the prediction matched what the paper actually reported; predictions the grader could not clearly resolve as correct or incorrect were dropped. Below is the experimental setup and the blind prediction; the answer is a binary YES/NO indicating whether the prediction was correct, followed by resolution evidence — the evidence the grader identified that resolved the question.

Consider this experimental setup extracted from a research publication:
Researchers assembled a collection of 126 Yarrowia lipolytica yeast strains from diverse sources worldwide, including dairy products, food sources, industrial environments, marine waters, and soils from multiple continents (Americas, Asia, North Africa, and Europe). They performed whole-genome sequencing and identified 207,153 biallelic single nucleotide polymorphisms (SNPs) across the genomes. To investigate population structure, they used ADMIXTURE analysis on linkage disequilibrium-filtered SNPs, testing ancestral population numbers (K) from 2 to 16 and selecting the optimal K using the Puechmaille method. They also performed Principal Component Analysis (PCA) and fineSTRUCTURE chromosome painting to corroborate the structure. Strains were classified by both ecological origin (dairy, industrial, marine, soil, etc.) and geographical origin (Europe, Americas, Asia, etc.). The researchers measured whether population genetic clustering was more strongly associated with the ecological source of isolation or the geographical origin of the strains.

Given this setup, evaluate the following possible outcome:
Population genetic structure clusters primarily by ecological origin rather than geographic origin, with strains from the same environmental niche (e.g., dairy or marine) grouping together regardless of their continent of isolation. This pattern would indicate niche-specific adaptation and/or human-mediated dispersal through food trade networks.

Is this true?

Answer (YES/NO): NO